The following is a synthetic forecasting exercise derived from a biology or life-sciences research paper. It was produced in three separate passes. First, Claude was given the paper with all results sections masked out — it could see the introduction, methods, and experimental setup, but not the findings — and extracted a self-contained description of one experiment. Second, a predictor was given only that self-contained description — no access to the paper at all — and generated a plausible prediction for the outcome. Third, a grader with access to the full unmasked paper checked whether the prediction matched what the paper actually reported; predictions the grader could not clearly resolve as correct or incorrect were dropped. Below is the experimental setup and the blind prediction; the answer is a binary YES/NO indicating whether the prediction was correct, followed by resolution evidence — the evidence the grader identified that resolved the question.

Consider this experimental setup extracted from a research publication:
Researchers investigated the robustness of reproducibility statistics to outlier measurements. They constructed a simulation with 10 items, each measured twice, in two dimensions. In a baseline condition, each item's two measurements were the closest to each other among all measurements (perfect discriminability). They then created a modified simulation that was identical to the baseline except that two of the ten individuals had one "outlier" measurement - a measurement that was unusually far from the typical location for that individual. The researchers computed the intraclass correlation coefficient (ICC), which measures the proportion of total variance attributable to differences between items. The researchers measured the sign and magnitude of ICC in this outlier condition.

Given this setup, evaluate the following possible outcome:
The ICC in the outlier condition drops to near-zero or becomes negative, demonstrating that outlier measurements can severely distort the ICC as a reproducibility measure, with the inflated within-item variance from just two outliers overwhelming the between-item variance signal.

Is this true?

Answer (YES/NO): YES